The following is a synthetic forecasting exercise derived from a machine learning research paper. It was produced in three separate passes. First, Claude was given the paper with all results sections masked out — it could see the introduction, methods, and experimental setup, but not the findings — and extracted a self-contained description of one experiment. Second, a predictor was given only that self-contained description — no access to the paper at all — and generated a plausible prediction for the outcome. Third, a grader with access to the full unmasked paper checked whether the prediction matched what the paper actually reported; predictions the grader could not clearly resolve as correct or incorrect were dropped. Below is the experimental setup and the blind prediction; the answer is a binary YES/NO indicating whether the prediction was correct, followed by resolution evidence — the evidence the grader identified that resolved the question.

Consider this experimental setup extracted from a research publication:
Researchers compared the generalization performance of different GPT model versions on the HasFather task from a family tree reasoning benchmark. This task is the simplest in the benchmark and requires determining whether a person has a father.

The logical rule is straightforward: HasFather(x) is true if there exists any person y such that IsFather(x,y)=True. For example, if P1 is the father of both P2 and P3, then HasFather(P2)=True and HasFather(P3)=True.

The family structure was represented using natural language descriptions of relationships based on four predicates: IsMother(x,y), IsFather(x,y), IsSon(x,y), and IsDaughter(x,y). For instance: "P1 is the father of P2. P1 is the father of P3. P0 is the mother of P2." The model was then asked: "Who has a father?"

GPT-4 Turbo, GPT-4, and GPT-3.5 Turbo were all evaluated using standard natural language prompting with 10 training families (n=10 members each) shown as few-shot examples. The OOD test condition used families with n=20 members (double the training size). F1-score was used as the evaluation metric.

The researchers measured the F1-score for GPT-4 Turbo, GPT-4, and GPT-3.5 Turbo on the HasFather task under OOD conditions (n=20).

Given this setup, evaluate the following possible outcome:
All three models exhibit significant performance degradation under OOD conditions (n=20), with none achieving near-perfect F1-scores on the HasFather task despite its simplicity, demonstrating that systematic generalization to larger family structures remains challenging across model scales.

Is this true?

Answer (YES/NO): NO